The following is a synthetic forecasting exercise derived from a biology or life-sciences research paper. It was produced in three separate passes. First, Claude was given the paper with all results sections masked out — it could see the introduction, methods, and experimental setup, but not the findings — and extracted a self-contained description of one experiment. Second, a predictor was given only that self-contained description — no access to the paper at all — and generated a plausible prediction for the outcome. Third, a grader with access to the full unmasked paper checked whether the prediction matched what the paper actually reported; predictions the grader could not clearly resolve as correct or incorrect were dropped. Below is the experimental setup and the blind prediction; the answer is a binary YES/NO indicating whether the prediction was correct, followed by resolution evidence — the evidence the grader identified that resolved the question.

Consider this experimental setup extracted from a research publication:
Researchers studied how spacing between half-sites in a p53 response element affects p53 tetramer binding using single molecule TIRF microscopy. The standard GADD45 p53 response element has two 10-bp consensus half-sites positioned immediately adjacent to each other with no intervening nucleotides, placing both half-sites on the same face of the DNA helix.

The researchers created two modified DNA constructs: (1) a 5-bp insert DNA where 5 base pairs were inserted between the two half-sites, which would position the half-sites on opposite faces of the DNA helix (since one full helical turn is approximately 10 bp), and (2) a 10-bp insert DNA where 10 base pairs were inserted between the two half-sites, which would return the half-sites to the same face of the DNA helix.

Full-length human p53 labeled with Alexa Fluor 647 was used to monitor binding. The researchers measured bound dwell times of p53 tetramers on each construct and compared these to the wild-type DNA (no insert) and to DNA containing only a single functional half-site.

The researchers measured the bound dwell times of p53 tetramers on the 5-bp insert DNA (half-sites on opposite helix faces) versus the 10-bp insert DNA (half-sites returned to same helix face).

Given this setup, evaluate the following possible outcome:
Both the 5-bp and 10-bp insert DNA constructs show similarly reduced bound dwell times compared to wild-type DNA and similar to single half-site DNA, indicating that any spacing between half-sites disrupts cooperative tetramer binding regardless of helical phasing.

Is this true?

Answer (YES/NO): NO